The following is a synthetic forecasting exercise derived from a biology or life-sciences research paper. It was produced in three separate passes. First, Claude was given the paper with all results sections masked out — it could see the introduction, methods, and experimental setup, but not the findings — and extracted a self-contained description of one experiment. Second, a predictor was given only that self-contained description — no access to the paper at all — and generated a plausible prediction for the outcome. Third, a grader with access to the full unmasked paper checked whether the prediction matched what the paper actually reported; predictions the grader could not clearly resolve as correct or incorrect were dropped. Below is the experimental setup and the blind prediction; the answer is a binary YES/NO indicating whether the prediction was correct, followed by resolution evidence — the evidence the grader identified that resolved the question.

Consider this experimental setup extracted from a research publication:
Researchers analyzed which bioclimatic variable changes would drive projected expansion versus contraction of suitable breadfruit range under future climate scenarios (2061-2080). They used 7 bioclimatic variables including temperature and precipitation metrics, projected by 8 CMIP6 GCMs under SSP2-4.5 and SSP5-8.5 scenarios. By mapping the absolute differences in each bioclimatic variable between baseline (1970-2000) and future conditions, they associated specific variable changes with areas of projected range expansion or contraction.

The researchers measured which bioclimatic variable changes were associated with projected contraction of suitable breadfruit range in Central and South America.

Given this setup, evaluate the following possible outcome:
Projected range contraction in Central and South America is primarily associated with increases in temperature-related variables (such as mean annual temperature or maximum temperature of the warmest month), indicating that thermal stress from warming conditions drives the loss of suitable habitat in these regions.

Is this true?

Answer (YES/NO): NO